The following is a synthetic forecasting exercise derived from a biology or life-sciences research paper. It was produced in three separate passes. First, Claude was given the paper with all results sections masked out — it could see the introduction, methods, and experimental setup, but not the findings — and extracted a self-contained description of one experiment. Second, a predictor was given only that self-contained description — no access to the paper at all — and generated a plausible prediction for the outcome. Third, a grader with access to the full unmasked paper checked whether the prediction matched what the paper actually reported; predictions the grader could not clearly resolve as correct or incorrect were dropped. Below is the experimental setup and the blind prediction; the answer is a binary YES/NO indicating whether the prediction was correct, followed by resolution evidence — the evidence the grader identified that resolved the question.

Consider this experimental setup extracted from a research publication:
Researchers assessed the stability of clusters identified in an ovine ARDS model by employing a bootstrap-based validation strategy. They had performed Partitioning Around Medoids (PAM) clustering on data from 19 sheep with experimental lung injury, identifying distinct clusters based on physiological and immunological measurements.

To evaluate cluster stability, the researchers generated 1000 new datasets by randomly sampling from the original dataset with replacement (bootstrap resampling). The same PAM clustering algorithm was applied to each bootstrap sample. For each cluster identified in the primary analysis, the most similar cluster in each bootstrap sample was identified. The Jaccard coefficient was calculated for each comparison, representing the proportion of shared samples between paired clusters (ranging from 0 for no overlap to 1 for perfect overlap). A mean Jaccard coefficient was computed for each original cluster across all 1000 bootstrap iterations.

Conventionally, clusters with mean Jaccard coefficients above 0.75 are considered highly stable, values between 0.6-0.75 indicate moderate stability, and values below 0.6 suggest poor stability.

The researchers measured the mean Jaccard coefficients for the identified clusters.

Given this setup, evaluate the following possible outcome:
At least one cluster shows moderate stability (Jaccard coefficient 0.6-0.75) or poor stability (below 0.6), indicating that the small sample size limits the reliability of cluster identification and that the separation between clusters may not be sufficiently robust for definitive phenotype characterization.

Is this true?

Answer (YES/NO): NO